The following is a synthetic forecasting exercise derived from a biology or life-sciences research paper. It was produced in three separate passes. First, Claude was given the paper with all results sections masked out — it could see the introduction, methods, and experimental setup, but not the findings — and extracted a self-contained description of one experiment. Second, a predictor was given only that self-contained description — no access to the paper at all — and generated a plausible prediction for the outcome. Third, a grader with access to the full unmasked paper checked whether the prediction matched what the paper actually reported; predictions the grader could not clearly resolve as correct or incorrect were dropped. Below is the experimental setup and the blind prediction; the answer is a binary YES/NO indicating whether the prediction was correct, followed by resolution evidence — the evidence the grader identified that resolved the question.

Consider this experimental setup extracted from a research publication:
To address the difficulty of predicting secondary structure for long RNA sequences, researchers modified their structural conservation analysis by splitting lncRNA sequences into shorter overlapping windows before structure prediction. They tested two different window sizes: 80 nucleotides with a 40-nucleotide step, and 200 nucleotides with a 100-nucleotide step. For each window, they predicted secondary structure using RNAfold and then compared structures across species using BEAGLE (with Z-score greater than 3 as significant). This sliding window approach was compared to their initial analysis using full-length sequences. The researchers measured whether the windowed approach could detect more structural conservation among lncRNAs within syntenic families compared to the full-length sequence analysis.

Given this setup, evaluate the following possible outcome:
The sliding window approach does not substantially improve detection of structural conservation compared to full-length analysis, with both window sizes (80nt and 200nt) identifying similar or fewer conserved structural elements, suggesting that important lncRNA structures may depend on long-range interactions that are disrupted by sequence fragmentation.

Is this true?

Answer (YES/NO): YES